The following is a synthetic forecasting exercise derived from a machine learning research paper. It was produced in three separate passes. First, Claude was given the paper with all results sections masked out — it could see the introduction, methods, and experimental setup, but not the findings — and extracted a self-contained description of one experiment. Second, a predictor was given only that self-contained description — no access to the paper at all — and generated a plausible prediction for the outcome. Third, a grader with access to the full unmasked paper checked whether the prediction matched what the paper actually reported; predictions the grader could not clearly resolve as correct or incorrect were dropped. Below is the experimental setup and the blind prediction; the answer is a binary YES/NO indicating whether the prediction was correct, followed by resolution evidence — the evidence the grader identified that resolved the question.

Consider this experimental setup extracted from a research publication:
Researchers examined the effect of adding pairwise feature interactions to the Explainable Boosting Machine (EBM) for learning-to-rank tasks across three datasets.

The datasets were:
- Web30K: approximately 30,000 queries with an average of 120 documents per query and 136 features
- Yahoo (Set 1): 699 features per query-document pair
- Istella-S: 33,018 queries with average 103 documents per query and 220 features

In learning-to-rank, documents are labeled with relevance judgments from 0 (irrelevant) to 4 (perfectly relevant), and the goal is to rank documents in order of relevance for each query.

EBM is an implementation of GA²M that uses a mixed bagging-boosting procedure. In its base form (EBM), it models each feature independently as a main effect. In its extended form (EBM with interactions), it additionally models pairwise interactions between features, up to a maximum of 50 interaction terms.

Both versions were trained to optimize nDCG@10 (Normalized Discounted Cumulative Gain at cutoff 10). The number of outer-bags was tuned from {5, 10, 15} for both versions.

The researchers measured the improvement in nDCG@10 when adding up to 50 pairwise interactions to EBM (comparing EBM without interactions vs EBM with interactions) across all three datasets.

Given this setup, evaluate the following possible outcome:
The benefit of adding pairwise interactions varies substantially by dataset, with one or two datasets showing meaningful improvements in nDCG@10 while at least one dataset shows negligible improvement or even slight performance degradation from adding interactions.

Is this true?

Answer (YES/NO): YES